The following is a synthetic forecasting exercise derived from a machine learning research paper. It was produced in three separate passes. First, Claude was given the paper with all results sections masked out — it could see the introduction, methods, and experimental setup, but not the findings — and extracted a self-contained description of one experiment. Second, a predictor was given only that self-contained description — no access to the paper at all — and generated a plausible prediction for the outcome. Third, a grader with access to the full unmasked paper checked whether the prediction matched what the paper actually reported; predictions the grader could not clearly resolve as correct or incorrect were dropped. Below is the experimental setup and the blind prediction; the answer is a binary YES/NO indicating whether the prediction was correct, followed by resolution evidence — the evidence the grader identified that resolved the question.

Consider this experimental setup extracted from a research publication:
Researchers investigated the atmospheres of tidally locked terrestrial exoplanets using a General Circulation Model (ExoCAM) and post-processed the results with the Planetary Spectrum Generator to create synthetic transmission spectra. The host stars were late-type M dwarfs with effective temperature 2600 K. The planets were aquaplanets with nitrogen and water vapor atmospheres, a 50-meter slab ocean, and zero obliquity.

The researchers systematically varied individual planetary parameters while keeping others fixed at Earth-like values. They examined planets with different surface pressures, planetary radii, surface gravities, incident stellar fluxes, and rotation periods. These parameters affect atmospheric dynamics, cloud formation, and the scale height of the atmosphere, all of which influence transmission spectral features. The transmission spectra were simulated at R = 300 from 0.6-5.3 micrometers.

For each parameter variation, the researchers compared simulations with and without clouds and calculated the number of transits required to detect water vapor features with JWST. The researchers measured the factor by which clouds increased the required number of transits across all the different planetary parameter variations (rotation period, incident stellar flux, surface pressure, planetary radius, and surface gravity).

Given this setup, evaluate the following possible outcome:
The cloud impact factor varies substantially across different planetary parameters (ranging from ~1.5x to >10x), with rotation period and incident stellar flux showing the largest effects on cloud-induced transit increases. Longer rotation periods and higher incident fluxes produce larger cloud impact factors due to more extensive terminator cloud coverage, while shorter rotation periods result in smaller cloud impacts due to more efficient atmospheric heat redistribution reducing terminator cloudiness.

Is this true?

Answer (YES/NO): NO